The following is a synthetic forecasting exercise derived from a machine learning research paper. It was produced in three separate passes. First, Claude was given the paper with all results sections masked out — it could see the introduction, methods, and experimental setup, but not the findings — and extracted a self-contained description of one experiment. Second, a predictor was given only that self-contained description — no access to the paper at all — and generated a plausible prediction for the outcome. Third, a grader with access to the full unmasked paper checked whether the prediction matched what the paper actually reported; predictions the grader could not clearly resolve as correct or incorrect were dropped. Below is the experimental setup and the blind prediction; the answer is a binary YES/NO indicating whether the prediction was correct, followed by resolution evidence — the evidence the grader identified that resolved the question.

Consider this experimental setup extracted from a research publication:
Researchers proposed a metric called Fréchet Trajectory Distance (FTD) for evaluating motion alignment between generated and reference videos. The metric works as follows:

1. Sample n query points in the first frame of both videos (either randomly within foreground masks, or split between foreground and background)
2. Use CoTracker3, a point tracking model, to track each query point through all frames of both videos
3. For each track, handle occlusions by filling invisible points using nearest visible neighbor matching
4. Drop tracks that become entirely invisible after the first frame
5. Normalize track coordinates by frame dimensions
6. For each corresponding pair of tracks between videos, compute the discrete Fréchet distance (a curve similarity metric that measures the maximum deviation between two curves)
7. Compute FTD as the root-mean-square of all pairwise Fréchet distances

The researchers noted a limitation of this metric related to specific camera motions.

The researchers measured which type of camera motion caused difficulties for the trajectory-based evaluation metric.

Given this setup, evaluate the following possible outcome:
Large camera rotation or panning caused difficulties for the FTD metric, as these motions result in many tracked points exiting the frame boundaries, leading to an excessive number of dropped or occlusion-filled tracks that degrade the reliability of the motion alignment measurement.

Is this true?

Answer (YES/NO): NO